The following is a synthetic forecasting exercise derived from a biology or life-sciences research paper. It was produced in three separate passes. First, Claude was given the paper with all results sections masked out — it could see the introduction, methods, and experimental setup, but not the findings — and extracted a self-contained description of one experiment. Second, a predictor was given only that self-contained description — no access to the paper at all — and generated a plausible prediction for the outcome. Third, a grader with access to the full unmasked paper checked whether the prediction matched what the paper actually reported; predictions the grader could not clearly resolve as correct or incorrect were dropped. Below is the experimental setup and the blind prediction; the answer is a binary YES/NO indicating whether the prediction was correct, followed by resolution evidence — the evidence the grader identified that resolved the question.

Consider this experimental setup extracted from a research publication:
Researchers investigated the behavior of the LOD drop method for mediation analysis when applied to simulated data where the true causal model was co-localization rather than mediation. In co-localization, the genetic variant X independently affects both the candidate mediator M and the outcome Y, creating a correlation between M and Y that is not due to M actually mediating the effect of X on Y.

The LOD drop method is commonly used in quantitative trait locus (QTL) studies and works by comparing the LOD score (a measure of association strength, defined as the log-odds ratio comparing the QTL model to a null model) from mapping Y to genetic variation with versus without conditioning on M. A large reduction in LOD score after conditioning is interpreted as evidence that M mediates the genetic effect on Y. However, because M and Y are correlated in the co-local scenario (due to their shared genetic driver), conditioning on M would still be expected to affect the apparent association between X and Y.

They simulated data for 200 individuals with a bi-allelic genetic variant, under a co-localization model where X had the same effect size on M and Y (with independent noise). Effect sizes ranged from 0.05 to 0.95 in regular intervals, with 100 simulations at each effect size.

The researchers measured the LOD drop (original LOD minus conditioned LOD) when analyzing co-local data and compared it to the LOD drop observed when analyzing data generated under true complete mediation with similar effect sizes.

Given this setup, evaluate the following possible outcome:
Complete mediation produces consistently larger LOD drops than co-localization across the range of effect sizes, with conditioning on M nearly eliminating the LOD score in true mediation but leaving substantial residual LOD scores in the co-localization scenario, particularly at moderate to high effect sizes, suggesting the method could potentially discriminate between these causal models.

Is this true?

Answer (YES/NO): NO